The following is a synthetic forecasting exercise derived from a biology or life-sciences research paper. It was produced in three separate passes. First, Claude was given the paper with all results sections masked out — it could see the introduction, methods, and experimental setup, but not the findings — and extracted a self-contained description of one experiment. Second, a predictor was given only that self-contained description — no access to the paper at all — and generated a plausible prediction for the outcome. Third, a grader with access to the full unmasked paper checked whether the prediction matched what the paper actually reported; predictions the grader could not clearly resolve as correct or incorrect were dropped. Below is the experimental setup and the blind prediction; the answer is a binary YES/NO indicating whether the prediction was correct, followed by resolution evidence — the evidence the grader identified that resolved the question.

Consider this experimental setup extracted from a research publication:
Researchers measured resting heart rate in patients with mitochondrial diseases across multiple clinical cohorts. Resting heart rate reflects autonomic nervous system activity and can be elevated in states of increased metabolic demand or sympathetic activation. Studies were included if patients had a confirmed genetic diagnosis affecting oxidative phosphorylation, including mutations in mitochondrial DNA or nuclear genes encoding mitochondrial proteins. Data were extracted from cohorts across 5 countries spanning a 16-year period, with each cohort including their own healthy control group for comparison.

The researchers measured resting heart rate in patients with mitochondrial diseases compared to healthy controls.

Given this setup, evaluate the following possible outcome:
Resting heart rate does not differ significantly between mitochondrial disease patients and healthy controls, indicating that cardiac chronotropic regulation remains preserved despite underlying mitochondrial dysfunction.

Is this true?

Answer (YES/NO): NO